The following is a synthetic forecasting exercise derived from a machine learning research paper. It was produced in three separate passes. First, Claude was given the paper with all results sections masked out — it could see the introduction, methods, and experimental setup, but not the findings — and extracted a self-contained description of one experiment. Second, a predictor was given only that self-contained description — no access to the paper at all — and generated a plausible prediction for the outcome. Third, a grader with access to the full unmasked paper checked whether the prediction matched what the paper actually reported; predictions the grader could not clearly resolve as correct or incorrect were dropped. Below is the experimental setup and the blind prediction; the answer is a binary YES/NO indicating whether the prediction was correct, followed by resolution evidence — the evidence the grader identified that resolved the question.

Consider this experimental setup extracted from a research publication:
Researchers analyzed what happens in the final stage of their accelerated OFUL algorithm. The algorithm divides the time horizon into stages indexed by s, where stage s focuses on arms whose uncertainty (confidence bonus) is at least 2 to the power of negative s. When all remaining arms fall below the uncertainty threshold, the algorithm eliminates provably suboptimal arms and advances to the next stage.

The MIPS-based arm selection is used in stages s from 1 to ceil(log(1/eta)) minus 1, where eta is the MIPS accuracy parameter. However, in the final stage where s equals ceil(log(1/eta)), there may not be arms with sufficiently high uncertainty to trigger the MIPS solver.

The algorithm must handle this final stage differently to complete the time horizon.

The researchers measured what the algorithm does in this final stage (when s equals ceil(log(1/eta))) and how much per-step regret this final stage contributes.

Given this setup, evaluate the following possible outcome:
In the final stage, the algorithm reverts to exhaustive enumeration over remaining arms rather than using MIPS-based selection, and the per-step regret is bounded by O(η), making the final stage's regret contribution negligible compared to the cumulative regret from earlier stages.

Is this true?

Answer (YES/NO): NO